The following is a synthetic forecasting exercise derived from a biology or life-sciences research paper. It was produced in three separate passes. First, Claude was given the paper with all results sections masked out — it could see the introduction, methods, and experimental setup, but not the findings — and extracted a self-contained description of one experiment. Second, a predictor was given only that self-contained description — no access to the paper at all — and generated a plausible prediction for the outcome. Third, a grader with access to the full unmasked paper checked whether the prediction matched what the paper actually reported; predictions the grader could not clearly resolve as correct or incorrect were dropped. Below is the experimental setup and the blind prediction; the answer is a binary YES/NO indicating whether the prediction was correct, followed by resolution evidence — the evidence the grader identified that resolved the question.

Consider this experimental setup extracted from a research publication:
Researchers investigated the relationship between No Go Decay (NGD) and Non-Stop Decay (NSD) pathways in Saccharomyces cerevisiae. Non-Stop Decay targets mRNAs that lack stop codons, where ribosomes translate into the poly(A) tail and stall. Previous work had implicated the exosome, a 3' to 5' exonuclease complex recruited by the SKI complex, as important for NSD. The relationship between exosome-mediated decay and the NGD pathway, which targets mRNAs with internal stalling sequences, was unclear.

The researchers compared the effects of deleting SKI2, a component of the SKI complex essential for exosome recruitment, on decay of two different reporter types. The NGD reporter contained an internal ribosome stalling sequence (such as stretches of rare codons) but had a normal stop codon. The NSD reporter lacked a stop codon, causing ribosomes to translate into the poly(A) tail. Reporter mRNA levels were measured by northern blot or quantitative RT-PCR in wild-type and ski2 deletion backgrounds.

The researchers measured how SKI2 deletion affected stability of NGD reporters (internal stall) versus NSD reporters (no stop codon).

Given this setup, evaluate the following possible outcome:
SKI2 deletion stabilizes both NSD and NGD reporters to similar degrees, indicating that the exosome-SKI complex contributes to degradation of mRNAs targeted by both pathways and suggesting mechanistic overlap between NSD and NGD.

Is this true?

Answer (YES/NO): NO